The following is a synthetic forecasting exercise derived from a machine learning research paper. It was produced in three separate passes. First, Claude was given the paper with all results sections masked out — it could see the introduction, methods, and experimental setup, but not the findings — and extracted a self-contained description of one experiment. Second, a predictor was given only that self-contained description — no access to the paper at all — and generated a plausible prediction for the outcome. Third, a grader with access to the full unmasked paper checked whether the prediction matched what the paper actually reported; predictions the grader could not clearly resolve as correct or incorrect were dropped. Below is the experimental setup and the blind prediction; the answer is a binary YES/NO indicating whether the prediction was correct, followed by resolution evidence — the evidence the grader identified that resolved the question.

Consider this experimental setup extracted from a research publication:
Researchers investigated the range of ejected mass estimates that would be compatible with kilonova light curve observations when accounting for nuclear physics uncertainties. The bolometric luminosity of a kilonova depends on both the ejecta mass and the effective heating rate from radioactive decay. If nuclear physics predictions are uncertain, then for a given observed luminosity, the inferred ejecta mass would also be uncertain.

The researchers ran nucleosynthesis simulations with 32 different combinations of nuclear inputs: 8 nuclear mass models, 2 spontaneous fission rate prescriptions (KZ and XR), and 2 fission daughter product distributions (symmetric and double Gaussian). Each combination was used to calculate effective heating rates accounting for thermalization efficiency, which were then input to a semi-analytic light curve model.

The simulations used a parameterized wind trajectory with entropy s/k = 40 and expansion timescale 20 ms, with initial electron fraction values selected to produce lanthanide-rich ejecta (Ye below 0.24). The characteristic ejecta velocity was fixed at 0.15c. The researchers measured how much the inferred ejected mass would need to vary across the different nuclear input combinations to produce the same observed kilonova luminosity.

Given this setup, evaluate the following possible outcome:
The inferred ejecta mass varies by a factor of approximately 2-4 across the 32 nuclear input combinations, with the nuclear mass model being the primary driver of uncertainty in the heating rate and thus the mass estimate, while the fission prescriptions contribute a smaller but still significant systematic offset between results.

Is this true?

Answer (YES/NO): NO